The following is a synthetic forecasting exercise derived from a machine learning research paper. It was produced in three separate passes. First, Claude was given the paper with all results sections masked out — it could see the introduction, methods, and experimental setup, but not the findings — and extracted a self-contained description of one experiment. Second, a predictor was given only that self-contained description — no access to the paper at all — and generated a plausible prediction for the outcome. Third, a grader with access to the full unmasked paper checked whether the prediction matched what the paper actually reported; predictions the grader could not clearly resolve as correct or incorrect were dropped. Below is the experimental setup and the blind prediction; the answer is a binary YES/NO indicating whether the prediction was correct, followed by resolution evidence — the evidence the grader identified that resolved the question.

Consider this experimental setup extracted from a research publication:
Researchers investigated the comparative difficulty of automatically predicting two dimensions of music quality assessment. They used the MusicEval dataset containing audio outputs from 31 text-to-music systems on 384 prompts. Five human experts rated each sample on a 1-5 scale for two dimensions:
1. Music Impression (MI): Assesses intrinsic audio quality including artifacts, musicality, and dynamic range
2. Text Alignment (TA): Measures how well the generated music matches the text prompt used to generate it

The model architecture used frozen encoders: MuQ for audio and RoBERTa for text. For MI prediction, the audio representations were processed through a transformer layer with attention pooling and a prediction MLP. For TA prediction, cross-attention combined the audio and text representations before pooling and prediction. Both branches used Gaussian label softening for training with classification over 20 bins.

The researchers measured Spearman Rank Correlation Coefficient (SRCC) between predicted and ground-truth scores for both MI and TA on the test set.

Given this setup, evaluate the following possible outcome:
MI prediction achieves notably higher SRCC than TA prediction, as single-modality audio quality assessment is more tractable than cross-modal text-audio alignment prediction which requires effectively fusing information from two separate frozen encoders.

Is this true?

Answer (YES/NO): YES